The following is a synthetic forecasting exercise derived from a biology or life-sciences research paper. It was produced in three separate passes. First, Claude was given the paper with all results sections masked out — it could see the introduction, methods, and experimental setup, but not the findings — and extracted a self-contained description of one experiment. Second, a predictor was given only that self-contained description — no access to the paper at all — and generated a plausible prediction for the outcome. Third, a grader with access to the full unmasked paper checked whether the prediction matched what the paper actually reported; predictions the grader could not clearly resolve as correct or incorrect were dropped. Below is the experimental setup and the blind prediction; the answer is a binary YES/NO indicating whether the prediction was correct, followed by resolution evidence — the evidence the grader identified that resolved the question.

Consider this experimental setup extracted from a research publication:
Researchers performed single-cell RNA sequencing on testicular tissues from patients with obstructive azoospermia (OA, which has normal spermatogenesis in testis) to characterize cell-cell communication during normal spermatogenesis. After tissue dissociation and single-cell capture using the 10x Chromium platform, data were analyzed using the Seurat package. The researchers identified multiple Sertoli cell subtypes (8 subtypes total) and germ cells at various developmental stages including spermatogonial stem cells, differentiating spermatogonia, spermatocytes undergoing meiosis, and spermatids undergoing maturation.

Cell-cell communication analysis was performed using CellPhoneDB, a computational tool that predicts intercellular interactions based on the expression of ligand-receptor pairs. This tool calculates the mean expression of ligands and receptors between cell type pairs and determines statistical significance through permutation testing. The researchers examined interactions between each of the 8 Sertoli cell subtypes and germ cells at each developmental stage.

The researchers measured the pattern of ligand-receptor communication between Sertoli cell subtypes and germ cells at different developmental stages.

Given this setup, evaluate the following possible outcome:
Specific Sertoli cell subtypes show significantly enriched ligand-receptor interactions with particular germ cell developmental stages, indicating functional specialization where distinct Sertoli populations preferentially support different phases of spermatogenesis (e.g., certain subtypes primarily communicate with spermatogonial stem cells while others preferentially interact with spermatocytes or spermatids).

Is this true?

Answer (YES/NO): YES